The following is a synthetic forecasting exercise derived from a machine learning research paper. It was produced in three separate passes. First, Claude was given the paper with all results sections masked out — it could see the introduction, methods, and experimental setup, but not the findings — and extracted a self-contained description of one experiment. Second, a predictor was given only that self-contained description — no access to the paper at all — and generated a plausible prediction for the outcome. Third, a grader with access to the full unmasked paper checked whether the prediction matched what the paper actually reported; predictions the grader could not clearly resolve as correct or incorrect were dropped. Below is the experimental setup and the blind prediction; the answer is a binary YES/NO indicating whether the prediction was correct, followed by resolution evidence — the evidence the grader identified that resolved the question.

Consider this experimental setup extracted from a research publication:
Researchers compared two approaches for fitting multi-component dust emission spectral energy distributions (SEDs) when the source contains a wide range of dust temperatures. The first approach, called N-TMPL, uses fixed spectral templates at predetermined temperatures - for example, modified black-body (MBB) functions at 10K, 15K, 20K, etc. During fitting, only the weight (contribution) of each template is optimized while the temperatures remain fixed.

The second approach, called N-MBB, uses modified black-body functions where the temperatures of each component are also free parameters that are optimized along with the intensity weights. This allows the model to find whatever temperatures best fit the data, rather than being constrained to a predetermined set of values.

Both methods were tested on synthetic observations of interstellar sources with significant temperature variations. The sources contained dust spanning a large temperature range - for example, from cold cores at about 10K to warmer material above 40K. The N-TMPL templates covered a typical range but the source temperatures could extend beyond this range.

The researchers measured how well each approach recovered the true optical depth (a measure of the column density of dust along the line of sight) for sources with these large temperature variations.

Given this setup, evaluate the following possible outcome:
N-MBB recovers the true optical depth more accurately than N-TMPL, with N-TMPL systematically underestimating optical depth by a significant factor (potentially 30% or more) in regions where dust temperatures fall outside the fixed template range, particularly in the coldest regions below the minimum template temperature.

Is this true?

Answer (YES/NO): NO